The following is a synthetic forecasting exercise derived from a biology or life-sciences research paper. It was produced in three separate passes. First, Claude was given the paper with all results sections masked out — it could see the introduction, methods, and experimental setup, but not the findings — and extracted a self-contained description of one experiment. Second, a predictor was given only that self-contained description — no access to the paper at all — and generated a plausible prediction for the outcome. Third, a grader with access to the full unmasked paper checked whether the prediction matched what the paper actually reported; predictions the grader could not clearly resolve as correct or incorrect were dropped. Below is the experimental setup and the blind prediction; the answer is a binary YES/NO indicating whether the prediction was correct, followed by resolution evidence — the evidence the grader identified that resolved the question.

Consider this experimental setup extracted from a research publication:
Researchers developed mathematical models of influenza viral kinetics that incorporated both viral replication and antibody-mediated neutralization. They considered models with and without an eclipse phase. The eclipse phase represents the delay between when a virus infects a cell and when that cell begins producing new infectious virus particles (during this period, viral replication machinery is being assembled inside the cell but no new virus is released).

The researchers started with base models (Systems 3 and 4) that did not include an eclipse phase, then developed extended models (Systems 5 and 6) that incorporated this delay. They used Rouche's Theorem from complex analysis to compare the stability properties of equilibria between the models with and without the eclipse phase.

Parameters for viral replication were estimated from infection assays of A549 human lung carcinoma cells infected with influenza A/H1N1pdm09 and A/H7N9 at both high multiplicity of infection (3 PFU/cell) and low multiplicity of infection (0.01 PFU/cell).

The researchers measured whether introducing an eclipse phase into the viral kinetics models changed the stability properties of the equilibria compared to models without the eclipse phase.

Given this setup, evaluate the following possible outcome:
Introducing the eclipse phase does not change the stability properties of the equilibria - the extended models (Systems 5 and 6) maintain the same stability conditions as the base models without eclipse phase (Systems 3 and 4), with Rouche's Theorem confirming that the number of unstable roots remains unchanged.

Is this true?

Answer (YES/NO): YES